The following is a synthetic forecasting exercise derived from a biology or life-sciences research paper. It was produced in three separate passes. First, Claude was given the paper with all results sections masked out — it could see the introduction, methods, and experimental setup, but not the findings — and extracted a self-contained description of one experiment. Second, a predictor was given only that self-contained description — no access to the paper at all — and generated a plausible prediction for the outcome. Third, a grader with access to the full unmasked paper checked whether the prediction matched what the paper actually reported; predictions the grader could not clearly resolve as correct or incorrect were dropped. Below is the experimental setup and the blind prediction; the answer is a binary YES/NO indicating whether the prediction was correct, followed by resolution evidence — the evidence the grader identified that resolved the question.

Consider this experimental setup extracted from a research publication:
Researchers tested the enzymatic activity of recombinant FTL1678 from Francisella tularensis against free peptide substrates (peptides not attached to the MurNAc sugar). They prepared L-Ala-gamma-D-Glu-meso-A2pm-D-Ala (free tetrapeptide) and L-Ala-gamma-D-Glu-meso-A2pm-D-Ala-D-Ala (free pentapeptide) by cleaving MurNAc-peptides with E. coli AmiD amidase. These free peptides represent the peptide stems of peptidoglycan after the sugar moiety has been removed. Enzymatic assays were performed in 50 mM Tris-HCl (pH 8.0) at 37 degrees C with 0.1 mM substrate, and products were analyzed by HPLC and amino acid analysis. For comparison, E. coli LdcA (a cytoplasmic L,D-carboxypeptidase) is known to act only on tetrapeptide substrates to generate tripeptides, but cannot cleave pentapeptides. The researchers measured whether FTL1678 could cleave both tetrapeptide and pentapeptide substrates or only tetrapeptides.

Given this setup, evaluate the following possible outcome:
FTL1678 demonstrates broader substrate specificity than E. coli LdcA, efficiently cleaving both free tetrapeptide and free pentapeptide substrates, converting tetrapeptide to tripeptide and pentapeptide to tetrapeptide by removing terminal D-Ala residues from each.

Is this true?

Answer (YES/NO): NO